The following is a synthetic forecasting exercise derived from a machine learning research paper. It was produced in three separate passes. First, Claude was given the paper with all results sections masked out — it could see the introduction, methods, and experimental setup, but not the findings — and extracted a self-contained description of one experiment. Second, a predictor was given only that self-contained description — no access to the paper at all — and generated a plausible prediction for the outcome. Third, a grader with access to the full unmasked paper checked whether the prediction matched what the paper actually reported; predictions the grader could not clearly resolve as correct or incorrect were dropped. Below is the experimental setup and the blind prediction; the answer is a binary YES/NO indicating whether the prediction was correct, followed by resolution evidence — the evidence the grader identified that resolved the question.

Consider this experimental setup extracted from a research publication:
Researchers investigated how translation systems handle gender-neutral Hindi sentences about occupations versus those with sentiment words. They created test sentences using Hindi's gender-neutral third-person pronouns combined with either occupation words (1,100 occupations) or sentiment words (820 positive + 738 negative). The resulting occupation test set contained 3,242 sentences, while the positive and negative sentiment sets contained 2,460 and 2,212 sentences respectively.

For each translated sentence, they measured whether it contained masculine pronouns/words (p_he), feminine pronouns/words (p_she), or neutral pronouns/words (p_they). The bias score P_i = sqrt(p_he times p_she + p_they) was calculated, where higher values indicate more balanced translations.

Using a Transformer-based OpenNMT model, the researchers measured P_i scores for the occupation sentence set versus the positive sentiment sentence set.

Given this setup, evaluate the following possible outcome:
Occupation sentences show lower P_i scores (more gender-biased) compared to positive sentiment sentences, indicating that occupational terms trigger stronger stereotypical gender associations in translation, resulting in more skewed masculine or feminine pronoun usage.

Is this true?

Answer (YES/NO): YES